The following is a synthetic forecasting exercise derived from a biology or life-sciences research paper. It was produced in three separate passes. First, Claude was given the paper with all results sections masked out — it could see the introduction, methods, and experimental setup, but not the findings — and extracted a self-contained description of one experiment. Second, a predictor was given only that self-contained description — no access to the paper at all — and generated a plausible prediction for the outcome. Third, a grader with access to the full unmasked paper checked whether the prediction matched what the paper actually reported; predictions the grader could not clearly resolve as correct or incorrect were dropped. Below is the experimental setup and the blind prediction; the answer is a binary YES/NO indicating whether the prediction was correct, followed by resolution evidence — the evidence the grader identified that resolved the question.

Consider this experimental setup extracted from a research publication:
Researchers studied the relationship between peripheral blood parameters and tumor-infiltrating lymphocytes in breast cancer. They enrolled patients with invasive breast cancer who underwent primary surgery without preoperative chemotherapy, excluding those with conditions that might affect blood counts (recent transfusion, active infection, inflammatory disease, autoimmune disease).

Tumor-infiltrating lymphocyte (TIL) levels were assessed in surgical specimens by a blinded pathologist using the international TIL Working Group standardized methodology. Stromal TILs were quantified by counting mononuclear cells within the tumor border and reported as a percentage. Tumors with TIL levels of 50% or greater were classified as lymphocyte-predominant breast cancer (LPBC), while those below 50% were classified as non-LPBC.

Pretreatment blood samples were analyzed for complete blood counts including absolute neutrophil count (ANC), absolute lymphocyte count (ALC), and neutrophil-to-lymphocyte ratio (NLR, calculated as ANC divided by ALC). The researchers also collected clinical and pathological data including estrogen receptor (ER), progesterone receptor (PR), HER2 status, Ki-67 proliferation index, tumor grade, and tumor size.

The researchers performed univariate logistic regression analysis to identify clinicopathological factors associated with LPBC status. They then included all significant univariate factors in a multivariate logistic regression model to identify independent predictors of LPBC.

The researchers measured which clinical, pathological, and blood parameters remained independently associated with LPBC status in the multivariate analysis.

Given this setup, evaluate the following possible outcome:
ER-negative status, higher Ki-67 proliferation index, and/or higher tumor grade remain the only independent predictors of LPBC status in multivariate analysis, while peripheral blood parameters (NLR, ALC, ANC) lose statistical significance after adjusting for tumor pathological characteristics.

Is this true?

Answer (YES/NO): NO